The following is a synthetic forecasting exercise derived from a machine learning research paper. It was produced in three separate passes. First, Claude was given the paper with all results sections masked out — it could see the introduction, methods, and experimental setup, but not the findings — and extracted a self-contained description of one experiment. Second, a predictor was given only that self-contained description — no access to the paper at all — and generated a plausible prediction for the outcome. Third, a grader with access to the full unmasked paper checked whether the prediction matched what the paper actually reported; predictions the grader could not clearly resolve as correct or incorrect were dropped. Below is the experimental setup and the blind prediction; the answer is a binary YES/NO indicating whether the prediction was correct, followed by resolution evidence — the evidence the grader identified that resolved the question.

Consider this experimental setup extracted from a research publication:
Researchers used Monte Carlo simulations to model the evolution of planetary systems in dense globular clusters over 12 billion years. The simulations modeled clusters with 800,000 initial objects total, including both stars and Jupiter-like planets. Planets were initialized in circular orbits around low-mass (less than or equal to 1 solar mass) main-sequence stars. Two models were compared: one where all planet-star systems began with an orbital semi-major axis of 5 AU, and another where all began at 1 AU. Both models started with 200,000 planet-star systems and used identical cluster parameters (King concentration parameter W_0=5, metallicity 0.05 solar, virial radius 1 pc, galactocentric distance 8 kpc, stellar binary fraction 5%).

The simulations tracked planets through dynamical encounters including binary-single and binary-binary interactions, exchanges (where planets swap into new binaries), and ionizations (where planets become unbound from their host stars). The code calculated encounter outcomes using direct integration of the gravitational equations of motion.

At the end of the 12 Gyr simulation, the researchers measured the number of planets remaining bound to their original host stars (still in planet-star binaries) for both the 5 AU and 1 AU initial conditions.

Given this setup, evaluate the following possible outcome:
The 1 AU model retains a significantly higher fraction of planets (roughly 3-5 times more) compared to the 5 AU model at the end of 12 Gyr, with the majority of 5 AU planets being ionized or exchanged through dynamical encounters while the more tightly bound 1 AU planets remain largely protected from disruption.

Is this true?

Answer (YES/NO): YES